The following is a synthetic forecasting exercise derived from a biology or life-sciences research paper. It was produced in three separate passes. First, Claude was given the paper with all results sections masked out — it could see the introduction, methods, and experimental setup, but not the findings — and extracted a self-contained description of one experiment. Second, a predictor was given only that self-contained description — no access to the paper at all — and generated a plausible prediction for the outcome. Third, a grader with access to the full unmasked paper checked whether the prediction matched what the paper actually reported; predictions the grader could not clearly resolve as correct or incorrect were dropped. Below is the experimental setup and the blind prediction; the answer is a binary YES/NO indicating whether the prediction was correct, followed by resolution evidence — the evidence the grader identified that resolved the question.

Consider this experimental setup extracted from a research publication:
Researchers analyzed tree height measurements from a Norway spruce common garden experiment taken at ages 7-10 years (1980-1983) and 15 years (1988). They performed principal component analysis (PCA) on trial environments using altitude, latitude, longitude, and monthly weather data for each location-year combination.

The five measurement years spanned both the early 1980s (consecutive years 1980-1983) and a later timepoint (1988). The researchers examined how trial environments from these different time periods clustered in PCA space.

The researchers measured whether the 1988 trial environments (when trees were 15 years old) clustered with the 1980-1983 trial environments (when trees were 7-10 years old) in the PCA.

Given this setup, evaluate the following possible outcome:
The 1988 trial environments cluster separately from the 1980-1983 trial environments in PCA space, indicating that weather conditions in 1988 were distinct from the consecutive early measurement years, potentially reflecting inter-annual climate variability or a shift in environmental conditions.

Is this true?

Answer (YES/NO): YES